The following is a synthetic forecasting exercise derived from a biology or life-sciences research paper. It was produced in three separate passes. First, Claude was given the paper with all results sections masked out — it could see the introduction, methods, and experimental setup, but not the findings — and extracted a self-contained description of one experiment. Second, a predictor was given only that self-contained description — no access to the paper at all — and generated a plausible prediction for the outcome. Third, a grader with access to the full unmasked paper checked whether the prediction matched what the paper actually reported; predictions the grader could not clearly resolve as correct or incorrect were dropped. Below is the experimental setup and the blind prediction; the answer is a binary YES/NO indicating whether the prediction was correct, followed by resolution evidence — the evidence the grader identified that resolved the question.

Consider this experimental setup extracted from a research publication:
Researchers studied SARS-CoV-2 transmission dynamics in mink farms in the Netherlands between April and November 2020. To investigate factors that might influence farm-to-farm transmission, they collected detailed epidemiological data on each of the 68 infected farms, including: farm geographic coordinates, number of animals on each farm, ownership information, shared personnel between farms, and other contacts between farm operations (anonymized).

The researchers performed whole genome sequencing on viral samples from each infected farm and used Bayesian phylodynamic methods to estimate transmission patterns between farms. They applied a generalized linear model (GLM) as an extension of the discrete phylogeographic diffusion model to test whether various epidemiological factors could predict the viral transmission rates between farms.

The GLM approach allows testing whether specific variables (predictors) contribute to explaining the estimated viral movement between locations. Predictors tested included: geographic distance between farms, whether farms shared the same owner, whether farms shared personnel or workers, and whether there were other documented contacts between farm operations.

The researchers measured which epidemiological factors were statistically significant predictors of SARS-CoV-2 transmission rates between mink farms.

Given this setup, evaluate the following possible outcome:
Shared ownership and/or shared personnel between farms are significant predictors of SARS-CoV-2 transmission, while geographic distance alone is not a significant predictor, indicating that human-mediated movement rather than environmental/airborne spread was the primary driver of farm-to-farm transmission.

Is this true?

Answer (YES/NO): NO